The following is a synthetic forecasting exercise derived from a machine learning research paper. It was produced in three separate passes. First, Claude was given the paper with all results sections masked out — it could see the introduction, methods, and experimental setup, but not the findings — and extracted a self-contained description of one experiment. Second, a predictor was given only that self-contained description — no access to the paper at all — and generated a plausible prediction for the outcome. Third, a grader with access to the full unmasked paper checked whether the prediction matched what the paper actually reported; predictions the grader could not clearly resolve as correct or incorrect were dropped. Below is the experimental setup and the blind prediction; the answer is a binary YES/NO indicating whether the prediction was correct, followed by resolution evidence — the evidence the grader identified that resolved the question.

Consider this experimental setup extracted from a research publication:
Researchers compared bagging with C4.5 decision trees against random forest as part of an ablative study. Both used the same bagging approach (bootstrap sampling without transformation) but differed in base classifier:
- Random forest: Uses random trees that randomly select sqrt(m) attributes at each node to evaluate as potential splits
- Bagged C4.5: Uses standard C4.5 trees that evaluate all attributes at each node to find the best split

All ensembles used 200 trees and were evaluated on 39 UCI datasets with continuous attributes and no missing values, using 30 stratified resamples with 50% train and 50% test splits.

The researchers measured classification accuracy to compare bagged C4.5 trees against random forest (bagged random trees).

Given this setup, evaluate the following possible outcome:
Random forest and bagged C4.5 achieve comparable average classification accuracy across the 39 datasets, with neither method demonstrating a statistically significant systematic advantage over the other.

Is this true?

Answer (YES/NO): NO